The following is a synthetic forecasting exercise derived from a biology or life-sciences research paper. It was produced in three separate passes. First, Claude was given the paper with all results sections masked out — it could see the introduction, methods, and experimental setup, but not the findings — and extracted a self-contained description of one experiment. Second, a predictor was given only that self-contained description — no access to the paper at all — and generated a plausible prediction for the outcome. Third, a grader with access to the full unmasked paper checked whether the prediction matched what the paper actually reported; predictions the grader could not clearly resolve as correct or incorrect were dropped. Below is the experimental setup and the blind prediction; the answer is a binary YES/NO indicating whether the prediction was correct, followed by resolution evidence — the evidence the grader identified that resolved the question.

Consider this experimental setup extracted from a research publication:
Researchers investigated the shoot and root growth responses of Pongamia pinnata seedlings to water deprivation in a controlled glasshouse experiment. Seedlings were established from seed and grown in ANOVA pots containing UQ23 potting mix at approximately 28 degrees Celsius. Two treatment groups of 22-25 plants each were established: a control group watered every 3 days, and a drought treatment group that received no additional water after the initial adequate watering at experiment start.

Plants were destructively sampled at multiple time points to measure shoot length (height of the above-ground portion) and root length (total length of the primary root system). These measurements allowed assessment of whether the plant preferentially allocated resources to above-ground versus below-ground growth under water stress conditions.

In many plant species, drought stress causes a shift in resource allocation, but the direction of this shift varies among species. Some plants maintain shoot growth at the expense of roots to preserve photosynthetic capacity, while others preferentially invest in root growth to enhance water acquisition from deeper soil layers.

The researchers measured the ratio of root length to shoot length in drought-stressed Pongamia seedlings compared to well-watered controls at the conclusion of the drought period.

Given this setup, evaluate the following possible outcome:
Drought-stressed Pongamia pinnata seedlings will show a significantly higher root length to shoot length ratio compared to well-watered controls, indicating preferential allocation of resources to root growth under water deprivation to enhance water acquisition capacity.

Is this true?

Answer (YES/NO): YES